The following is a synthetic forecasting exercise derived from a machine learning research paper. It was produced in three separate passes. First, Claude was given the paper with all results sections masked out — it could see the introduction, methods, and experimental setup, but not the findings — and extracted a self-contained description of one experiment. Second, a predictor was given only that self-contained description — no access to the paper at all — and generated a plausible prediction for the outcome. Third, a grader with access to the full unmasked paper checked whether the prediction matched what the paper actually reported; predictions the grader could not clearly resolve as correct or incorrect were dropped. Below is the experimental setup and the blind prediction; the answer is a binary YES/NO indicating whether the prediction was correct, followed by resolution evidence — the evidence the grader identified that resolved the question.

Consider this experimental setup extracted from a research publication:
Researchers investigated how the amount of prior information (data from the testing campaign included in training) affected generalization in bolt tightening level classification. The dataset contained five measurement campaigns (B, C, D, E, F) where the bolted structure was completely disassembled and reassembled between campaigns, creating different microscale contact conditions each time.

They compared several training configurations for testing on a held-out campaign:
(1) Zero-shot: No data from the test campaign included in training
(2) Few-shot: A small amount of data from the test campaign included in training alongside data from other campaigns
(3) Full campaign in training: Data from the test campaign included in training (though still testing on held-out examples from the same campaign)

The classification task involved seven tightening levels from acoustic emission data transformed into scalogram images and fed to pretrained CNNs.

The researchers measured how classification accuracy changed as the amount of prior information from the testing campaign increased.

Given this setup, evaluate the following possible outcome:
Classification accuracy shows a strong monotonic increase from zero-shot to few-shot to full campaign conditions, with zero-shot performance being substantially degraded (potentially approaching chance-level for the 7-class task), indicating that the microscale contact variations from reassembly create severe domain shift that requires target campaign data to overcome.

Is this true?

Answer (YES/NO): NO